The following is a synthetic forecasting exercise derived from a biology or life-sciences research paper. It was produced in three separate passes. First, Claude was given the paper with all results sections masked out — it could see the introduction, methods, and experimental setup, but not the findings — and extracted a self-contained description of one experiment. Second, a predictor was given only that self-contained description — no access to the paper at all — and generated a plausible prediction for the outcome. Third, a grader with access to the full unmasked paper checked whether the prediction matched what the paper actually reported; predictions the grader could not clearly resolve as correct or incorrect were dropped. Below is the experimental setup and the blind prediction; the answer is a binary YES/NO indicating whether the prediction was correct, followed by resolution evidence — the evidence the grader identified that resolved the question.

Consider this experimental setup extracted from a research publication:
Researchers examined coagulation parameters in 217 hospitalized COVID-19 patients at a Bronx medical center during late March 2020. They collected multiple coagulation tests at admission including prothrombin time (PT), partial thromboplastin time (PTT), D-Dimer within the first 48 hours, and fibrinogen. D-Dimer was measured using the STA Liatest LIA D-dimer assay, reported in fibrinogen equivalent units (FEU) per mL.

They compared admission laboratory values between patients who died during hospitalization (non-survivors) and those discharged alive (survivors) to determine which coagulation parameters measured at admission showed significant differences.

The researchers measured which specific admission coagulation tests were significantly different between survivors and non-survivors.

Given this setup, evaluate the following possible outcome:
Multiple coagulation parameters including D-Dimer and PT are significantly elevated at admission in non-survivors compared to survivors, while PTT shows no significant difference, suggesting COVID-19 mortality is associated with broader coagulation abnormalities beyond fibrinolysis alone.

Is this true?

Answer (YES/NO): YES